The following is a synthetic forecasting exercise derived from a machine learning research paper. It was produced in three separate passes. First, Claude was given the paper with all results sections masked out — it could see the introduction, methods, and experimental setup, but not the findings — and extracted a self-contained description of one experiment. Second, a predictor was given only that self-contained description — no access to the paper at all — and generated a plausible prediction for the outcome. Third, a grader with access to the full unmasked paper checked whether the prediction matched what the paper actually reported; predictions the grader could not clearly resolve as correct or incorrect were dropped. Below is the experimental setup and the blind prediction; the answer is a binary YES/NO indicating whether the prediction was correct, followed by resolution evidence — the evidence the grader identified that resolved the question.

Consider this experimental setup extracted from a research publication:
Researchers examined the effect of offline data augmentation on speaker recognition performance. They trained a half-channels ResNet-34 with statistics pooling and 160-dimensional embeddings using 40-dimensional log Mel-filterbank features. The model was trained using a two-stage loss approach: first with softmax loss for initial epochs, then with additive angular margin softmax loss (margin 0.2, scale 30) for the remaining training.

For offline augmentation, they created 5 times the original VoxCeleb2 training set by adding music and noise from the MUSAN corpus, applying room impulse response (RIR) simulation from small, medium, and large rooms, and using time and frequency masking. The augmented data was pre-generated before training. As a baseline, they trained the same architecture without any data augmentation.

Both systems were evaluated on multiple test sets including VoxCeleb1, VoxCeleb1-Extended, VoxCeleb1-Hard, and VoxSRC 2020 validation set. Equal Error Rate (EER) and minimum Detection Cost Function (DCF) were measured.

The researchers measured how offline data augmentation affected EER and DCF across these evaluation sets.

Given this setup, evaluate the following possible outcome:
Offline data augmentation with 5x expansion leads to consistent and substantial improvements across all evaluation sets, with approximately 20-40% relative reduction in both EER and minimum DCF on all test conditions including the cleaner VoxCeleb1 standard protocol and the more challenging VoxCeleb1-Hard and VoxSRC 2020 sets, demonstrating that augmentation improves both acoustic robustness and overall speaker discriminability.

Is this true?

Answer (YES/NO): NO